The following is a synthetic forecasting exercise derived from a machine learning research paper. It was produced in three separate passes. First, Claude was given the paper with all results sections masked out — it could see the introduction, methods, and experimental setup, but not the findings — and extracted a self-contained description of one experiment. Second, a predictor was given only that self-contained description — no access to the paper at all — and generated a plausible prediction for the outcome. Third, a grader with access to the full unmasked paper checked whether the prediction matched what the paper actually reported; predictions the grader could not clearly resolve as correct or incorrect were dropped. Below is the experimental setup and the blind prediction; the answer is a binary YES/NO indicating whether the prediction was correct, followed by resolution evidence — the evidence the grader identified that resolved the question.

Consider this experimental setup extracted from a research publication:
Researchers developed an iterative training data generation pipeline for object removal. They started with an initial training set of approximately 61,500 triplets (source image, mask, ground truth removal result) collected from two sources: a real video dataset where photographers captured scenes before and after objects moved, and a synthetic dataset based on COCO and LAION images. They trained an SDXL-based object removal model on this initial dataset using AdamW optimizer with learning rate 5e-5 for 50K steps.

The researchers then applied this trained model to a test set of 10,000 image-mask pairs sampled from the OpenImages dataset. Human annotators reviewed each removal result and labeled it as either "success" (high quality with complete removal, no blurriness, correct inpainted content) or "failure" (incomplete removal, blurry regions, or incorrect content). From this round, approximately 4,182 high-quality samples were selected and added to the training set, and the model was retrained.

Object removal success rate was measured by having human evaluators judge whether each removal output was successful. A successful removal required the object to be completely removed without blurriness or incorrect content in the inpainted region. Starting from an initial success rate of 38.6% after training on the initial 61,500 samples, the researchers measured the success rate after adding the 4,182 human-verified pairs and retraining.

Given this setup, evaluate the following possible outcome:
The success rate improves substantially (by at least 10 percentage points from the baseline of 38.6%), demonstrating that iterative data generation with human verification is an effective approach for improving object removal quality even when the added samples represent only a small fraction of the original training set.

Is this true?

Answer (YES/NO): NO